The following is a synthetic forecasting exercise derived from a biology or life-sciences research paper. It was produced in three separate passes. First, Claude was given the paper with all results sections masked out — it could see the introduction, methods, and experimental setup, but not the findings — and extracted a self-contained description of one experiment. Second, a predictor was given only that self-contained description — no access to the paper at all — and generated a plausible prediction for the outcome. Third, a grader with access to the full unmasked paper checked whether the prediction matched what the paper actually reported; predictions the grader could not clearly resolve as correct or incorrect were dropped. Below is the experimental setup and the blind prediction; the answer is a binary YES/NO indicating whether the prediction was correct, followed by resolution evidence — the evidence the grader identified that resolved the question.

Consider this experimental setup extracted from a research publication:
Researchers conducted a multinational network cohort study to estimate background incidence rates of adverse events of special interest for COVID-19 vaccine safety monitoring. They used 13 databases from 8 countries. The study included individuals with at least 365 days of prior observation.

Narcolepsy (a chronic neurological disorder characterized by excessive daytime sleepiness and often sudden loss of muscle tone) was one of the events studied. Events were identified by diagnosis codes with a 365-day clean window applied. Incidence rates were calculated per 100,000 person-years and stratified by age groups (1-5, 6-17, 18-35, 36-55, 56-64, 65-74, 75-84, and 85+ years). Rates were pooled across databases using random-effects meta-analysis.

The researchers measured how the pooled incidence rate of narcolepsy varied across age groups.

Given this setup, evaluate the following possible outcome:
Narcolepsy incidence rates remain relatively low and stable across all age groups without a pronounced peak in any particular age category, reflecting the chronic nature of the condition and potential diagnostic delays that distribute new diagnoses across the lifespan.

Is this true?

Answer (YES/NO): NO